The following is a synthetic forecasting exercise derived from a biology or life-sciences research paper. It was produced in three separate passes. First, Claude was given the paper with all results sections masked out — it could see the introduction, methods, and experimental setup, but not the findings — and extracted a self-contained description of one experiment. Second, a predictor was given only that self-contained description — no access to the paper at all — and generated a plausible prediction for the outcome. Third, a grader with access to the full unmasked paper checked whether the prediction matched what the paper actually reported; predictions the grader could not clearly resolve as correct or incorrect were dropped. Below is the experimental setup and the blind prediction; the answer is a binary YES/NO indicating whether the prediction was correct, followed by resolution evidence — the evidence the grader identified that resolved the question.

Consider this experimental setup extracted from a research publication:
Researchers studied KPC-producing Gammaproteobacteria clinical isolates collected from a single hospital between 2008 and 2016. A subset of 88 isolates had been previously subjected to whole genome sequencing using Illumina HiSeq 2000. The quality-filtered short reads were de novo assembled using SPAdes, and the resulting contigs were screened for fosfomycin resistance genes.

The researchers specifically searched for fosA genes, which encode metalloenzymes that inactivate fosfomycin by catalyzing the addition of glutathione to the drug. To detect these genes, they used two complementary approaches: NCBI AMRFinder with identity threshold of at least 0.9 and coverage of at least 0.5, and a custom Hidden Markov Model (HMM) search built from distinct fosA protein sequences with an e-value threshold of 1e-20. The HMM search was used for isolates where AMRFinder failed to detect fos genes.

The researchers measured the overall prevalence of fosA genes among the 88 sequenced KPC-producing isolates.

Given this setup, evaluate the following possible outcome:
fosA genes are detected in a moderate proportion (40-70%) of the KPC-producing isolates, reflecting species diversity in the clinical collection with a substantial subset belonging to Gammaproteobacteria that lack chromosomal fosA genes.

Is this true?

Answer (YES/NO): NO